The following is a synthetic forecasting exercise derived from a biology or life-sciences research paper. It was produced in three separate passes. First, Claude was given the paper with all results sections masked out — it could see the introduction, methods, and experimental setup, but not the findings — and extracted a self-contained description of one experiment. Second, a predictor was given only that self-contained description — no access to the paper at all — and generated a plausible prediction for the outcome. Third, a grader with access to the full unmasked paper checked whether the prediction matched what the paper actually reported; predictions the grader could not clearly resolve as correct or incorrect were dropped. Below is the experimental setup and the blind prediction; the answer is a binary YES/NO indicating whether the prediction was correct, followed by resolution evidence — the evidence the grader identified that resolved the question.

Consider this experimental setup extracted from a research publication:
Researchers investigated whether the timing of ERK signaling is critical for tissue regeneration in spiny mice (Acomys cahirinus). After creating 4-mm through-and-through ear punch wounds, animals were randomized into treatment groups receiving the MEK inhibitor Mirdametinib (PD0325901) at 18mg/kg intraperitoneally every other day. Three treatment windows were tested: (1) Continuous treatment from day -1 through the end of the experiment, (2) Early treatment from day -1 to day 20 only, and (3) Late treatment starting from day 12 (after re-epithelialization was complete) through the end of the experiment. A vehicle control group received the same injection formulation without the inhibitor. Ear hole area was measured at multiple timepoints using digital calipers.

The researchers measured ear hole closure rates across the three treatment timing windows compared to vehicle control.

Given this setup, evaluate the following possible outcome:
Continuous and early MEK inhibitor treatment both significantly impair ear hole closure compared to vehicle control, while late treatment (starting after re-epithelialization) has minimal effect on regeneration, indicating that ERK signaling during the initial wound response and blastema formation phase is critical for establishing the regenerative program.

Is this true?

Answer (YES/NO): NO